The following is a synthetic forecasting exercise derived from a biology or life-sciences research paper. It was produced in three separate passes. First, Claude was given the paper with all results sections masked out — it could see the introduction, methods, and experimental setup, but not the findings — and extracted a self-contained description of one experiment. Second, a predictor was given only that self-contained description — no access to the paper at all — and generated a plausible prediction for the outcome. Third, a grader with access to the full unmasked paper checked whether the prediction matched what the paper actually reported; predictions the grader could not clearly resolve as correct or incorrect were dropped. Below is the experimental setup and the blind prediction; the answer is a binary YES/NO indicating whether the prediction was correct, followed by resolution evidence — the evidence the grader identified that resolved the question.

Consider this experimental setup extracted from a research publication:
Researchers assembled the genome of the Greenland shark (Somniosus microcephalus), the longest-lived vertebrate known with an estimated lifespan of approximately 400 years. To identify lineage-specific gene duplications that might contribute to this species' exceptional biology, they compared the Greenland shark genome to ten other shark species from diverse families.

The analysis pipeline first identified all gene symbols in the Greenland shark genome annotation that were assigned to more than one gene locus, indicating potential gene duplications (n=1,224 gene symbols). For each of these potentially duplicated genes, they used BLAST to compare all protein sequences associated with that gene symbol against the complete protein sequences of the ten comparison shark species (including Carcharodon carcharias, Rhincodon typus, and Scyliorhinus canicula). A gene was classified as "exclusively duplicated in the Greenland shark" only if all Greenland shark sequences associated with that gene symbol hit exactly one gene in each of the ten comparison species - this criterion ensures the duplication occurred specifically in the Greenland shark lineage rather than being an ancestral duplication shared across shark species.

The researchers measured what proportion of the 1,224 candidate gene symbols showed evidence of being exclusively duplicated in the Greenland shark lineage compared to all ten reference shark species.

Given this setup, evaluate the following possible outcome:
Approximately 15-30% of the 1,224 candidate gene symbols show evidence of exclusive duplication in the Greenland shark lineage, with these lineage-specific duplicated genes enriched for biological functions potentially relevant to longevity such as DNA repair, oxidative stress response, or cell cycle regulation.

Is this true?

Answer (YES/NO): NO